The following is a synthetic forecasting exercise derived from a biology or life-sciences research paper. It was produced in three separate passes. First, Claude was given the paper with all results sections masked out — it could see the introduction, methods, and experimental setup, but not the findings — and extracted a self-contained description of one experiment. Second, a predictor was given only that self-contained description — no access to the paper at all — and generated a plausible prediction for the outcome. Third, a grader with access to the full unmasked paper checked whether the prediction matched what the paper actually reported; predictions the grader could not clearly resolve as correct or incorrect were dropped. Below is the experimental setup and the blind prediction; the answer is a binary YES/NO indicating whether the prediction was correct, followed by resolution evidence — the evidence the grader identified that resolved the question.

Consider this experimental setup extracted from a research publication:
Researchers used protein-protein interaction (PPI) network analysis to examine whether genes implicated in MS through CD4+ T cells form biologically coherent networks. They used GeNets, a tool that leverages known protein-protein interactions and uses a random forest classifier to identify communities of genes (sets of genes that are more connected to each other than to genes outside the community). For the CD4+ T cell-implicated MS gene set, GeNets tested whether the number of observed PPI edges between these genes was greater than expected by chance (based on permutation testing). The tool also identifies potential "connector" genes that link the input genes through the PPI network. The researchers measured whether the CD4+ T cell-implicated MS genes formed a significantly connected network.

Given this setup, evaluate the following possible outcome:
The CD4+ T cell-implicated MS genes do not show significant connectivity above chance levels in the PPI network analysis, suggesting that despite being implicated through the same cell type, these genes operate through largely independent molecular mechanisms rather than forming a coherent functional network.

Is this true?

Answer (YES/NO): NO